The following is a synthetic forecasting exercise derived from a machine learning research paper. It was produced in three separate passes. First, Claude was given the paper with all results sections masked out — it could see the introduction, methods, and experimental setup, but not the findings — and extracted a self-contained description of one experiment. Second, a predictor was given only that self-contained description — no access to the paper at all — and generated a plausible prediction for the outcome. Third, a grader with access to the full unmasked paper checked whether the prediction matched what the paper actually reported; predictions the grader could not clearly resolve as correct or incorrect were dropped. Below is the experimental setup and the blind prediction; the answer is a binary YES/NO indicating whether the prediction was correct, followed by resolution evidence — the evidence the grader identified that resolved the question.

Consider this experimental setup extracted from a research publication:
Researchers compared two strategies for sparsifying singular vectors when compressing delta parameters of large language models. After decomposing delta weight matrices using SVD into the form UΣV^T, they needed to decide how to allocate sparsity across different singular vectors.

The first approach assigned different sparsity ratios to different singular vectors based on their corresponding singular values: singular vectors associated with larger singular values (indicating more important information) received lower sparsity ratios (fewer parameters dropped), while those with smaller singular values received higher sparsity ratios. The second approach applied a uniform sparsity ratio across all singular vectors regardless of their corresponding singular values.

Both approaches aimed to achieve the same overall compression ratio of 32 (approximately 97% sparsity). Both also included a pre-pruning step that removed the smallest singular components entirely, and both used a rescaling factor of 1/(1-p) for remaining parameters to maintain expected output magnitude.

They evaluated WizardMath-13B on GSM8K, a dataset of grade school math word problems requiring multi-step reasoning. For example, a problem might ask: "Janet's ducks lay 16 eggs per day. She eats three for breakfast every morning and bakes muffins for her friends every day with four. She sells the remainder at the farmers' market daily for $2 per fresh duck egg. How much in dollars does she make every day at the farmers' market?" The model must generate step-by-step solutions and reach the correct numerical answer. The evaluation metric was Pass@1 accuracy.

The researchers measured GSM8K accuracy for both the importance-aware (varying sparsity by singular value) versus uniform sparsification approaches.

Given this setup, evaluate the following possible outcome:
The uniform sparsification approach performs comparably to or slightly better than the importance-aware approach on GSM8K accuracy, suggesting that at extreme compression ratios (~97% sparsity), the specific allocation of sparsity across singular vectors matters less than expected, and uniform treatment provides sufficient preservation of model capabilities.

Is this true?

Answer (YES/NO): NO